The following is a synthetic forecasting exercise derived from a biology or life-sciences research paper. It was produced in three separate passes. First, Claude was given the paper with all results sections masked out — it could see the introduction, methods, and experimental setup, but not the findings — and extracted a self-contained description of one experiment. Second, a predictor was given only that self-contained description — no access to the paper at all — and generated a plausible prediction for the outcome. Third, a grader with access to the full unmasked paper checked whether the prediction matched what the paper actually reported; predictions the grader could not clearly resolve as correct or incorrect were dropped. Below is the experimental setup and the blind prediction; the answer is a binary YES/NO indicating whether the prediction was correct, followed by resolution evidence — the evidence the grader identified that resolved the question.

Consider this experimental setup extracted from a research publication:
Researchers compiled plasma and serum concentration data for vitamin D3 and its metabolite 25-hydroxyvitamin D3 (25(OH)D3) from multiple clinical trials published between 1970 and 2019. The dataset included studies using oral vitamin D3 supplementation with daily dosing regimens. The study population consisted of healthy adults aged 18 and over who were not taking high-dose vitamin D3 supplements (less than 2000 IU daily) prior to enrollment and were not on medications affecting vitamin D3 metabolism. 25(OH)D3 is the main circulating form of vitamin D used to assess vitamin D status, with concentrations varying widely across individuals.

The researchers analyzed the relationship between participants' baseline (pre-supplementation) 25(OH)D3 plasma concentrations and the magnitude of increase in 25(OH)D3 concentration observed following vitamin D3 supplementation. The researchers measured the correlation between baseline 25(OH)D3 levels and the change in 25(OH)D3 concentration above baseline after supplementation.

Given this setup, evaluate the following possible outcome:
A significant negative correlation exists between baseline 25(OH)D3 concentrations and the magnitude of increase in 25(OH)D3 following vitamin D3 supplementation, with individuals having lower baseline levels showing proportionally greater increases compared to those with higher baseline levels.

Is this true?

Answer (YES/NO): YES